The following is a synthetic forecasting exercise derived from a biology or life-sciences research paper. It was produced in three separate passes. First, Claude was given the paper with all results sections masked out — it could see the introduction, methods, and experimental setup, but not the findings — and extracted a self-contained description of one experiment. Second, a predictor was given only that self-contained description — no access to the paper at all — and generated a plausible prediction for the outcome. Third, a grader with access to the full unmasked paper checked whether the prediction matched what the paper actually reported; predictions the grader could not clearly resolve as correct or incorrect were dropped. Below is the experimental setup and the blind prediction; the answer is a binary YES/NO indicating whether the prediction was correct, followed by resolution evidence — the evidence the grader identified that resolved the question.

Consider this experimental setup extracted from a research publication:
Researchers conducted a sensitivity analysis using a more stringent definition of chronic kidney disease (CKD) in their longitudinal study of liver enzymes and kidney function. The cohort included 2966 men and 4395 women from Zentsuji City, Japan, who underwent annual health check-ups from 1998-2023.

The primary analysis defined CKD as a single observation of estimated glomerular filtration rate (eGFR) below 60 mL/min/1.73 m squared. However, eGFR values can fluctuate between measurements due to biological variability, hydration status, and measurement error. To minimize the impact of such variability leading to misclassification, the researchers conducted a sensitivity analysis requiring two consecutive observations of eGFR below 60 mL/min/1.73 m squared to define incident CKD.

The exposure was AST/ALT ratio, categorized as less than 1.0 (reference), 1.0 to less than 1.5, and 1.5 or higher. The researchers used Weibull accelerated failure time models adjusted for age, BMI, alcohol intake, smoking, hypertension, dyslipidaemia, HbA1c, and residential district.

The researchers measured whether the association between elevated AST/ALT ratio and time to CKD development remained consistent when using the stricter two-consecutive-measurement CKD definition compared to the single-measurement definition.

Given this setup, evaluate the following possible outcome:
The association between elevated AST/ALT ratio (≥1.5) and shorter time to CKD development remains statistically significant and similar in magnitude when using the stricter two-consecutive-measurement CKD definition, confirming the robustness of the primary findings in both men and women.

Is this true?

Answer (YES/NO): NO